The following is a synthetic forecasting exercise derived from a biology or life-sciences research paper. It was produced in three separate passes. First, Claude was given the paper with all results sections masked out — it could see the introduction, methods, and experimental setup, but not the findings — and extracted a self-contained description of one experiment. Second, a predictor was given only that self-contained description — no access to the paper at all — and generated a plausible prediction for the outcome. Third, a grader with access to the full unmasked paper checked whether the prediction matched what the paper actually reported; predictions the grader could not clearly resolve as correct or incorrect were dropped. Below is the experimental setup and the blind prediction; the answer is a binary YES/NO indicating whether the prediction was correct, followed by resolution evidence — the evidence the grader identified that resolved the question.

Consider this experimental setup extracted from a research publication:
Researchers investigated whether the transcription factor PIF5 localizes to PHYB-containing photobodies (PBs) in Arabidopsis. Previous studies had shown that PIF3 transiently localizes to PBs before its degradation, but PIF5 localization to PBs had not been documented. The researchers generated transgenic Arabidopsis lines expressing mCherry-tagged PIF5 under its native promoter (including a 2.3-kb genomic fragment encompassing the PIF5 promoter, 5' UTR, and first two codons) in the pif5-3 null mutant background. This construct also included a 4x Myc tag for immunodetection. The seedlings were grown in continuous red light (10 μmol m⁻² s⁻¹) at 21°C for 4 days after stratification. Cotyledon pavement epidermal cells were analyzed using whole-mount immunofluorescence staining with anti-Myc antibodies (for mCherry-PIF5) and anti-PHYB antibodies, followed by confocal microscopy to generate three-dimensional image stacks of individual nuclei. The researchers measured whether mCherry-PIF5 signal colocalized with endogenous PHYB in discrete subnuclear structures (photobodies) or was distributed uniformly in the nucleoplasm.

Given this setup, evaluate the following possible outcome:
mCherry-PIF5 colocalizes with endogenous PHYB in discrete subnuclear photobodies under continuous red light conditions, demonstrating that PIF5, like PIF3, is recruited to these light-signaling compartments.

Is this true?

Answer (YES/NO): YES